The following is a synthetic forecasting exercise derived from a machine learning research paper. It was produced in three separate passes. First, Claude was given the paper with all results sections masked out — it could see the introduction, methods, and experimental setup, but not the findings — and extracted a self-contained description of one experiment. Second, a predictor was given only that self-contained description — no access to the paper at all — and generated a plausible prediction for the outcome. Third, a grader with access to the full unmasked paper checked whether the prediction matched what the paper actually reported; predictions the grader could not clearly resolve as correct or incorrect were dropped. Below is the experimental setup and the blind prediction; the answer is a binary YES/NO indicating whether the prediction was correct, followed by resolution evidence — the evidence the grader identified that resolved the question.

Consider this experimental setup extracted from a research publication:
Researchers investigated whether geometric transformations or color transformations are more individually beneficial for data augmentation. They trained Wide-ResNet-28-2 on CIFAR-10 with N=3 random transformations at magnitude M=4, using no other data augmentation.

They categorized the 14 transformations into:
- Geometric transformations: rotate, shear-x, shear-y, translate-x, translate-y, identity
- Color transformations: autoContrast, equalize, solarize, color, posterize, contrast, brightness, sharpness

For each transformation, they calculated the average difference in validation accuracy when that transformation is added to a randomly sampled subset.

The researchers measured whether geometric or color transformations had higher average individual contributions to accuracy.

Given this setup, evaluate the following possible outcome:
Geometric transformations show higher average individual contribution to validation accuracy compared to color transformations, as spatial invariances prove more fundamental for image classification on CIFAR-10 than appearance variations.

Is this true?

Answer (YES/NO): YES